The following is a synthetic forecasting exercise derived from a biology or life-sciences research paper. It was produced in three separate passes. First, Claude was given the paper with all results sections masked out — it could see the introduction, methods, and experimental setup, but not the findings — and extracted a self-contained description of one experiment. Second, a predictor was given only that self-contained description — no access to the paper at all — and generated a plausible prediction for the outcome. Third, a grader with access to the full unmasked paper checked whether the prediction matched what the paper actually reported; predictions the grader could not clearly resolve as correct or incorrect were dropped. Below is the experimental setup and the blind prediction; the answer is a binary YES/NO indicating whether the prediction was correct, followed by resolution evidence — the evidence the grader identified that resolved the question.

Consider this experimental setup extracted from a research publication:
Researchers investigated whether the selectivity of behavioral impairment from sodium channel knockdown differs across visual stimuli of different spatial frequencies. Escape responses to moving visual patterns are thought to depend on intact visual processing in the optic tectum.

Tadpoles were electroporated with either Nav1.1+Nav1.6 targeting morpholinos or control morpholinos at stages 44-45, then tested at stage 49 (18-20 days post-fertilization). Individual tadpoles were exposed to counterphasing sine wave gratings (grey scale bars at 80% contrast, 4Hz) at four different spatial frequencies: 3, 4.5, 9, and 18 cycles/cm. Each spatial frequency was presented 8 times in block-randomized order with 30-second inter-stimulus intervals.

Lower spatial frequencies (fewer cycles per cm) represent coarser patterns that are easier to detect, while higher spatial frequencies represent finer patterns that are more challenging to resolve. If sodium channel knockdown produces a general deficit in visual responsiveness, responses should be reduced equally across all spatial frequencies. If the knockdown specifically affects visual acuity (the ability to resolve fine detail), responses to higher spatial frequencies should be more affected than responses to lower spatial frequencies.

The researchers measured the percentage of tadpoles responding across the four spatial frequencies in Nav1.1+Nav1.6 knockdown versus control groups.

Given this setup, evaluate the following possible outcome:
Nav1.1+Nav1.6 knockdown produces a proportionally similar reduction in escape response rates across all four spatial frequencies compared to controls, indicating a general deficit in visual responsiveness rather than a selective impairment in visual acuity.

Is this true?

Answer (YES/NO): NO